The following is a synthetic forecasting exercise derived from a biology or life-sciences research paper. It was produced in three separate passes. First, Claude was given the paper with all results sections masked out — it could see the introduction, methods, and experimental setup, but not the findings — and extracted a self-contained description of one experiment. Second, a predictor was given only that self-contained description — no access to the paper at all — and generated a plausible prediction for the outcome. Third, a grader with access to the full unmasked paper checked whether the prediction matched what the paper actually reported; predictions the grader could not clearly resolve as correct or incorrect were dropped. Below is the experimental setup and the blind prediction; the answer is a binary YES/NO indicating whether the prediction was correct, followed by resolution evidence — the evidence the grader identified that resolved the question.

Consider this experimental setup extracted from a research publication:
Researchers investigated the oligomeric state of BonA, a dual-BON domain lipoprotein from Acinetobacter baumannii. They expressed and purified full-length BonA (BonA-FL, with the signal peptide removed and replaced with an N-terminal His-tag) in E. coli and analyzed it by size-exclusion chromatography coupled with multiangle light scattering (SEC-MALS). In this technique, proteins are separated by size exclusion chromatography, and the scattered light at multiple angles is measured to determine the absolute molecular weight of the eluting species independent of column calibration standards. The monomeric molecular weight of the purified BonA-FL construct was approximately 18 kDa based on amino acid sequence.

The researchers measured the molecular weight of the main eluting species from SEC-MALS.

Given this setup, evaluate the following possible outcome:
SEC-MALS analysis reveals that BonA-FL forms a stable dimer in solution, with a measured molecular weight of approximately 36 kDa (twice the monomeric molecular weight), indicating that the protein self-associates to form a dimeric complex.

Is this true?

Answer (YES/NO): NO